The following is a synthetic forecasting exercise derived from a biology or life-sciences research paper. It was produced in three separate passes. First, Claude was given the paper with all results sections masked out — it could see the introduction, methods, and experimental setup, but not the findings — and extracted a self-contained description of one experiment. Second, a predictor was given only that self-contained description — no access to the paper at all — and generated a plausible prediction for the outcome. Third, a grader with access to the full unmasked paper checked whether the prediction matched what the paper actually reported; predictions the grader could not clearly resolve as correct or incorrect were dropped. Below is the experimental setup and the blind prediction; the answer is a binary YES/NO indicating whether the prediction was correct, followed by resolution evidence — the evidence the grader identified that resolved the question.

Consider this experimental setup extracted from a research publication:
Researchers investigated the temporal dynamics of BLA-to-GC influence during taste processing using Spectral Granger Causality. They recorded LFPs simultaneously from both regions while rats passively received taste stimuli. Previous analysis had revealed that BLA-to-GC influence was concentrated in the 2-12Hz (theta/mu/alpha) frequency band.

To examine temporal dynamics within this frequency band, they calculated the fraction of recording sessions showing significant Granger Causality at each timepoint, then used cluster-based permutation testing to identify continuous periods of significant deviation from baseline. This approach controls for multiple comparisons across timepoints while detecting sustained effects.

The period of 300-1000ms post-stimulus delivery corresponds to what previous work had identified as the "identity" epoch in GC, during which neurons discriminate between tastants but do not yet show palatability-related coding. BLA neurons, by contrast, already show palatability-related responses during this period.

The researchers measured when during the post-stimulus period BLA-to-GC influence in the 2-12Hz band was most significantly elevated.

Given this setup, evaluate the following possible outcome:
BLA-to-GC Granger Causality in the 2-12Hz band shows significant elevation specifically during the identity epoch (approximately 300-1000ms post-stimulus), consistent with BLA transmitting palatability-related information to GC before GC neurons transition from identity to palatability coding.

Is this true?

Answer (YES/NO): YES